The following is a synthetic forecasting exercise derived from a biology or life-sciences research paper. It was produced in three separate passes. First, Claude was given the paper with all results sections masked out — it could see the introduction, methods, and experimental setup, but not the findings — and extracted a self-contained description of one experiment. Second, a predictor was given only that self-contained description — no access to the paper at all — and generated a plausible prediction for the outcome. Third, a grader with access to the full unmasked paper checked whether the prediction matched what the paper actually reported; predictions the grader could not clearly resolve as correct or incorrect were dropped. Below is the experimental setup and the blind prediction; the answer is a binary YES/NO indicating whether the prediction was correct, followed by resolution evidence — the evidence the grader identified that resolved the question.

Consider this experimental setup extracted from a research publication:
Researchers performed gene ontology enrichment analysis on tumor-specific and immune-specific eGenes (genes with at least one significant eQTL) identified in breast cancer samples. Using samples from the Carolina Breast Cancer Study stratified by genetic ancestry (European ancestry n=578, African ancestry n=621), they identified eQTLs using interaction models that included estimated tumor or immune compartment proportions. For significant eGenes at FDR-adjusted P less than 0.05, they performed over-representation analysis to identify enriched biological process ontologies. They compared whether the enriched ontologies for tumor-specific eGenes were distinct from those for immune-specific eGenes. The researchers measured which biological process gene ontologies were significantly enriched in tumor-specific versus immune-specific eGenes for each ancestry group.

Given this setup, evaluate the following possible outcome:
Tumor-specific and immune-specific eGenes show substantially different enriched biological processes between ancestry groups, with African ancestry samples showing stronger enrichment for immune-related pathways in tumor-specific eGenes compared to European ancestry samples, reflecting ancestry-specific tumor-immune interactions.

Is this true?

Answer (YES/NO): NO